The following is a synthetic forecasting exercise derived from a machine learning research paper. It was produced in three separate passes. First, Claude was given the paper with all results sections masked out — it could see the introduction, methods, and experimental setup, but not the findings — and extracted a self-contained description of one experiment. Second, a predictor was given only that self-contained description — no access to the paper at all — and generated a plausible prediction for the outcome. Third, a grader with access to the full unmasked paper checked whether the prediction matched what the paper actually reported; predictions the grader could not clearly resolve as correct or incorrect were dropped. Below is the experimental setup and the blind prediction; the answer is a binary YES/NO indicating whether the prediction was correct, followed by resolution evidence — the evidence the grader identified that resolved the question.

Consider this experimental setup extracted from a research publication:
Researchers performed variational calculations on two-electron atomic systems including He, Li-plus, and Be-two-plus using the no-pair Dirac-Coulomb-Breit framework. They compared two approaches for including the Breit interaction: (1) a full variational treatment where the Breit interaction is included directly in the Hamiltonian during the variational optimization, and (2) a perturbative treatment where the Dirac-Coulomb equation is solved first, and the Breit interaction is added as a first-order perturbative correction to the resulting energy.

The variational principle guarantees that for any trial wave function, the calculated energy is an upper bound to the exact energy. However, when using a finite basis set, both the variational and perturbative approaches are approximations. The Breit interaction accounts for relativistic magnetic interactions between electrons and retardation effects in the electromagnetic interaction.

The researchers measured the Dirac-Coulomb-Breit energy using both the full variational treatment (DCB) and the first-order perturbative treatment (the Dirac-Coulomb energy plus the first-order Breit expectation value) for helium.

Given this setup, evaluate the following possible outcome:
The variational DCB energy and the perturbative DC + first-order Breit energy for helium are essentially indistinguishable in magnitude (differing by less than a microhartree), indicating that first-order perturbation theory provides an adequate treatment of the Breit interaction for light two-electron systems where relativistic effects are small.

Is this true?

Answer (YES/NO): NO